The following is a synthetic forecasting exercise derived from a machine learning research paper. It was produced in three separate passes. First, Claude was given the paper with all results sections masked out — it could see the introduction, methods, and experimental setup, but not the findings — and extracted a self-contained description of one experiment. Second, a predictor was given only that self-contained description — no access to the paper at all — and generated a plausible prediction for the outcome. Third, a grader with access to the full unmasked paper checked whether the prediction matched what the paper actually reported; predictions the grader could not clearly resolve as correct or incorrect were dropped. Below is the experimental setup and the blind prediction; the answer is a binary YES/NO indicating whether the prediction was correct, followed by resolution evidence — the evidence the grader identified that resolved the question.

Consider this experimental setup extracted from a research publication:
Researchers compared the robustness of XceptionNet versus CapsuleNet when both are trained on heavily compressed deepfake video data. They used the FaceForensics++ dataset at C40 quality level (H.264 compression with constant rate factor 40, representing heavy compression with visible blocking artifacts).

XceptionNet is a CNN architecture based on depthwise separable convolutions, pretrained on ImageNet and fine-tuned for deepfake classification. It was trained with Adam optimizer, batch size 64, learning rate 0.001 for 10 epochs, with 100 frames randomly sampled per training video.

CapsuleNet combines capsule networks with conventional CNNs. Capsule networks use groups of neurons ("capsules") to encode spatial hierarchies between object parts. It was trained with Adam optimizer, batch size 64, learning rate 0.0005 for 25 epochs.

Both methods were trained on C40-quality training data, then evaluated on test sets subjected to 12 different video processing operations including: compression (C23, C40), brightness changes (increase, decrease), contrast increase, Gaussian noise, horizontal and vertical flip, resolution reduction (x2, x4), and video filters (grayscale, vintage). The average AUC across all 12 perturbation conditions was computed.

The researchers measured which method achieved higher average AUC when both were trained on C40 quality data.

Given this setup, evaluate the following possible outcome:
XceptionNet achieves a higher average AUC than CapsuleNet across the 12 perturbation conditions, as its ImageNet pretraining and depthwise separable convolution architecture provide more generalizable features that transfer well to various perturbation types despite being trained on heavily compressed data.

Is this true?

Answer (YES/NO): YES